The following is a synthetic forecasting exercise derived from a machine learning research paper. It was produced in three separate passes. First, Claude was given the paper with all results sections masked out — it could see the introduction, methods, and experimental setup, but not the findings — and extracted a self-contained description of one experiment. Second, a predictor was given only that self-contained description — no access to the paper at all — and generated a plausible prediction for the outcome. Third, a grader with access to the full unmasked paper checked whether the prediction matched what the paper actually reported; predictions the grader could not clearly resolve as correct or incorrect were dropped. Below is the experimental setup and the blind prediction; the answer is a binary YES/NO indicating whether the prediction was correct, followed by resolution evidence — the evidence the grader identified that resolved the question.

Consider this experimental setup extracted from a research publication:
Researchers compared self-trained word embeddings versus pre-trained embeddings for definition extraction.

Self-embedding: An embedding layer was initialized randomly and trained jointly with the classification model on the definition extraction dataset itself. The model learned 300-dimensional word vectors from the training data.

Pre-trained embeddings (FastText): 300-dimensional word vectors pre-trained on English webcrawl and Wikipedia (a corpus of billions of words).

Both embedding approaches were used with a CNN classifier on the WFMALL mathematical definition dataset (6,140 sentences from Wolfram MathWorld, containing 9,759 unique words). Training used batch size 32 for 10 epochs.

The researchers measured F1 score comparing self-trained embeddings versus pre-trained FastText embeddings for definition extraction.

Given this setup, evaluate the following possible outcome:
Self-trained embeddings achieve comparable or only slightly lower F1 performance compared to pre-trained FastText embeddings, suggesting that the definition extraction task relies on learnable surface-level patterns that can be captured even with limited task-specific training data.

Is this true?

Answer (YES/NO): NO